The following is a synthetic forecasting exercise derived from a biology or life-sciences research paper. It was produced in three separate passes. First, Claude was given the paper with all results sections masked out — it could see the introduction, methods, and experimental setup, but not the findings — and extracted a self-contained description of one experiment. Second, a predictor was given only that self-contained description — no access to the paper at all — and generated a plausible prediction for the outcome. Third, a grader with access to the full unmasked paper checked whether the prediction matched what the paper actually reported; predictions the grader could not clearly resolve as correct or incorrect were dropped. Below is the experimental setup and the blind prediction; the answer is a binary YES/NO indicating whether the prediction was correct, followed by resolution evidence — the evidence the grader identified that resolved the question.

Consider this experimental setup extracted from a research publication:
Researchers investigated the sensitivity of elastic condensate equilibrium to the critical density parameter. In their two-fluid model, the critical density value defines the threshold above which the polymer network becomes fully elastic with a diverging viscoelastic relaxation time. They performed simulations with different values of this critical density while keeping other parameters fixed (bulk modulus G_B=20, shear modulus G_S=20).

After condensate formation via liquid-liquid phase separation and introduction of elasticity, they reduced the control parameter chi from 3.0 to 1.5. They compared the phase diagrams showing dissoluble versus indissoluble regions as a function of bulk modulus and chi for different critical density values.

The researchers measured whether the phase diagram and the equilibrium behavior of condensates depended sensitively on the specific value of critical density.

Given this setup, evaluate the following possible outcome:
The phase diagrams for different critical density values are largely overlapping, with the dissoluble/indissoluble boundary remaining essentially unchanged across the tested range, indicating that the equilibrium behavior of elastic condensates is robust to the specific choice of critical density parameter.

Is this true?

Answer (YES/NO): YES